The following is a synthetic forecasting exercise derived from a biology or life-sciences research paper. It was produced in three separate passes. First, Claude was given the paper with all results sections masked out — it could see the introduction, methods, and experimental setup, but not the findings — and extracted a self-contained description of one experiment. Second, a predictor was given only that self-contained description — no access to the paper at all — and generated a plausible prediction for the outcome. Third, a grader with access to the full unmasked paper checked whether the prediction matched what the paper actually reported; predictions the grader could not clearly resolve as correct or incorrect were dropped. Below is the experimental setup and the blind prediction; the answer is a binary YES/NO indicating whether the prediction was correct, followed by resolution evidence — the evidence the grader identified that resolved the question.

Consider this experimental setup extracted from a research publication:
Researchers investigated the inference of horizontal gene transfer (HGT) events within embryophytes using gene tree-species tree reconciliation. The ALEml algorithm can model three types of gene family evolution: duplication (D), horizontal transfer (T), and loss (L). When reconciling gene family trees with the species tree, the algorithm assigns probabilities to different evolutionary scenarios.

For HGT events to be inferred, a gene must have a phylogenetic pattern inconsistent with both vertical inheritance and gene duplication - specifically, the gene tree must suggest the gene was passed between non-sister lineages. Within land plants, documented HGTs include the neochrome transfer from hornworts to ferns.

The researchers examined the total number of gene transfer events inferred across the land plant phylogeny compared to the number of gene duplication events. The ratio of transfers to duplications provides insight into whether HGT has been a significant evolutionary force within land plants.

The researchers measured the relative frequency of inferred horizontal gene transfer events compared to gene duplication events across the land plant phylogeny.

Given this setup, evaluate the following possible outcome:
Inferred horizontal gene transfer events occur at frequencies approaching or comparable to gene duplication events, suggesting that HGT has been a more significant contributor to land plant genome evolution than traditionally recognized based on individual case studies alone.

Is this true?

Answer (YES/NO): NO